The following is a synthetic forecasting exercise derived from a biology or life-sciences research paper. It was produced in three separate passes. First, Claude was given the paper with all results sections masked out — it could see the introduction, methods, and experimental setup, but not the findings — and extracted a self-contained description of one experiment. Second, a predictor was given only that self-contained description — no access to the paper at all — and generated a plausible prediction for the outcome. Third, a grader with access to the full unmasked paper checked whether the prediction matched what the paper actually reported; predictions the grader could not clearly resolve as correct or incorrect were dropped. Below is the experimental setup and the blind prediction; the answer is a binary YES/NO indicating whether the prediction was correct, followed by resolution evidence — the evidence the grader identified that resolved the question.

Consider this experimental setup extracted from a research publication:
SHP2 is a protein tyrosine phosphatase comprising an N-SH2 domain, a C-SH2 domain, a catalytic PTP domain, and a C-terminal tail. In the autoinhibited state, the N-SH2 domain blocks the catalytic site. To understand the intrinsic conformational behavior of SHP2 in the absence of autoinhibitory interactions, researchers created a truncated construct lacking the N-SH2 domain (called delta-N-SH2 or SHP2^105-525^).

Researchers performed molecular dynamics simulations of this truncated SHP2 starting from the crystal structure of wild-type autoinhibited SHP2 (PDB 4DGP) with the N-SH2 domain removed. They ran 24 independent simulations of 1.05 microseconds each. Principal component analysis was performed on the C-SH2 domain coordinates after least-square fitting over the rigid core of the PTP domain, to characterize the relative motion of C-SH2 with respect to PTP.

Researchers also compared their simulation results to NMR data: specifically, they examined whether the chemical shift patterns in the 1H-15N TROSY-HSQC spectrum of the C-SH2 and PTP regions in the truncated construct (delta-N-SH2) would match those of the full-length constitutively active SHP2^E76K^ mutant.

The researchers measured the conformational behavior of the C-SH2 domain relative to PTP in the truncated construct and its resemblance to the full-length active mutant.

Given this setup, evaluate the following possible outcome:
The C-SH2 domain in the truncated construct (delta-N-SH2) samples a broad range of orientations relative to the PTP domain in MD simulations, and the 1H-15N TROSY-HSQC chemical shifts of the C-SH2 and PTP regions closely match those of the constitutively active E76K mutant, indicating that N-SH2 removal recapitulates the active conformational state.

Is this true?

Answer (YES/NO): YES